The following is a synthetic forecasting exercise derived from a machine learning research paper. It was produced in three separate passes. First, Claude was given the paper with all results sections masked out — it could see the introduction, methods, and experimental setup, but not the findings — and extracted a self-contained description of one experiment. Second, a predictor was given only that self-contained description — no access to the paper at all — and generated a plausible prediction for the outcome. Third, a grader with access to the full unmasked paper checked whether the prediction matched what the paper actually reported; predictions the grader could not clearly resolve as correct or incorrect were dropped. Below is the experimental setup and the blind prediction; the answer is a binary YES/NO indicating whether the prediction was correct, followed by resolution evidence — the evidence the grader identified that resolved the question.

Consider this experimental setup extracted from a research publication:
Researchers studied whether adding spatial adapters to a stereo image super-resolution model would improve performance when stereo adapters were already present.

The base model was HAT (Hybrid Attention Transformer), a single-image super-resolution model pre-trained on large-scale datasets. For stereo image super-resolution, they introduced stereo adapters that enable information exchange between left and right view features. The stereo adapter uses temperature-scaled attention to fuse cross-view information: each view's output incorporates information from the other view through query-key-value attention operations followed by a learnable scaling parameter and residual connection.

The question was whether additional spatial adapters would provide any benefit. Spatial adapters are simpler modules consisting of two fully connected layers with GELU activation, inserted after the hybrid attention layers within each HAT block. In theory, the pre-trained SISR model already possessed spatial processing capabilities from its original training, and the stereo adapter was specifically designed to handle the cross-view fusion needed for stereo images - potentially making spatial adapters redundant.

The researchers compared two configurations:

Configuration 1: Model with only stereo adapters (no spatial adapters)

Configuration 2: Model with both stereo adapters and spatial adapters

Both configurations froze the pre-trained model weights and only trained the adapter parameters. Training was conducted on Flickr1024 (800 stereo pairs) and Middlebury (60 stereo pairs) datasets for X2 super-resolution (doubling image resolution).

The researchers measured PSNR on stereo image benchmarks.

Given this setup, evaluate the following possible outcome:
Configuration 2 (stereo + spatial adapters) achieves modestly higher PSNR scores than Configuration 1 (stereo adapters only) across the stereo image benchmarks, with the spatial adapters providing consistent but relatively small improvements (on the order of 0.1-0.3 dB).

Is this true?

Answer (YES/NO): YES